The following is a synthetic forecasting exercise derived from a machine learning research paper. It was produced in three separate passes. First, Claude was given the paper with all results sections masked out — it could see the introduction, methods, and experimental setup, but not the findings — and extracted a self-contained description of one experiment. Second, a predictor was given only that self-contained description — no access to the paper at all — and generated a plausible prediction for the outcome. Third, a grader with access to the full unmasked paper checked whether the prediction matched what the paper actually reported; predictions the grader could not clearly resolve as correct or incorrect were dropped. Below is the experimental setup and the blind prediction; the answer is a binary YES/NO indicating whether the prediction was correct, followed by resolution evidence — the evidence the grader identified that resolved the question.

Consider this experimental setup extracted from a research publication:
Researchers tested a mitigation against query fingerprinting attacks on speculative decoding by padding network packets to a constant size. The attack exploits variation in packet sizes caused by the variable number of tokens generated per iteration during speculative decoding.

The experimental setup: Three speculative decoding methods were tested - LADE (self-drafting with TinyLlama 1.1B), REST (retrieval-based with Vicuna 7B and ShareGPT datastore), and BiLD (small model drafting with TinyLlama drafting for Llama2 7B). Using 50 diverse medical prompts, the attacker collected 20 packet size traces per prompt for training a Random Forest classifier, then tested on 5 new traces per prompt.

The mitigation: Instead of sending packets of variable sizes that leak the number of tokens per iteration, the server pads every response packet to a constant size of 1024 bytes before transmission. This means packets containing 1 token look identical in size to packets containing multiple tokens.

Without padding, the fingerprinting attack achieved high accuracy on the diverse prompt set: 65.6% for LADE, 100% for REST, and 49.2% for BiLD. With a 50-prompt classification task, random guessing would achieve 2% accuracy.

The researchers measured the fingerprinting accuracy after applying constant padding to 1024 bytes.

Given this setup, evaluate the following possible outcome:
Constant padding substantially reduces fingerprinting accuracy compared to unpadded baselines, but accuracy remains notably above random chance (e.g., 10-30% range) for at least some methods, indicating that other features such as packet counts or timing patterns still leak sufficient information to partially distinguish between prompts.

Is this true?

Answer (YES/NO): NO